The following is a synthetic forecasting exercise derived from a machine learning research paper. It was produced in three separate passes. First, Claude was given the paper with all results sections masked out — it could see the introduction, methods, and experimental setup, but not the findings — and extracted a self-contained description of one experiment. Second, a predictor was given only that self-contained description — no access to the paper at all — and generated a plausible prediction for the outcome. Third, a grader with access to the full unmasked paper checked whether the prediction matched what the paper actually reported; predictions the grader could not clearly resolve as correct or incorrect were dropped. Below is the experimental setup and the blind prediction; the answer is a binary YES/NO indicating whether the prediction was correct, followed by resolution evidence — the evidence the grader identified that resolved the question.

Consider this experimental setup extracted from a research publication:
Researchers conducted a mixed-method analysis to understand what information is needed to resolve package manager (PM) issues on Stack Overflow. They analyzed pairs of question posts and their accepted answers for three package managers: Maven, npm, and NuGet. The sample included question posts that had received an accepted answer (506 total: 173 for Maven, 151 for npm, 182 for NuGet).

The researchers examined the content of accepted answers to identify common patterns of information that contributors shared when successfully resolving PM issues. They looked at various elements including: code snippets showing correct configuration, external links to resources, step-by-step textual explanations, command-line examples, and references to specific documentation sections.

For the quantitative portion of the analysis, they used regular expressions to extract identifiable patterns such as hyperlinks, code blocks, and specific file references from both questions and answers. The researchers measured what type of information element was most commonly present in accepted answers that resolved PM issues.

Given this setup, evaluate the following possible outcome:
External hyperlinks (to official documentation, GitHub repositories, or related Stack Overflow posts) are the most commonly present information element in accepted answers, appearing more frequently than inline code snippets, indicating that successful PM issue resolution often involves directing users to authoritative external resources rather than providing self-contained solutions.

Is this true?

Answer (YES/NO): YES